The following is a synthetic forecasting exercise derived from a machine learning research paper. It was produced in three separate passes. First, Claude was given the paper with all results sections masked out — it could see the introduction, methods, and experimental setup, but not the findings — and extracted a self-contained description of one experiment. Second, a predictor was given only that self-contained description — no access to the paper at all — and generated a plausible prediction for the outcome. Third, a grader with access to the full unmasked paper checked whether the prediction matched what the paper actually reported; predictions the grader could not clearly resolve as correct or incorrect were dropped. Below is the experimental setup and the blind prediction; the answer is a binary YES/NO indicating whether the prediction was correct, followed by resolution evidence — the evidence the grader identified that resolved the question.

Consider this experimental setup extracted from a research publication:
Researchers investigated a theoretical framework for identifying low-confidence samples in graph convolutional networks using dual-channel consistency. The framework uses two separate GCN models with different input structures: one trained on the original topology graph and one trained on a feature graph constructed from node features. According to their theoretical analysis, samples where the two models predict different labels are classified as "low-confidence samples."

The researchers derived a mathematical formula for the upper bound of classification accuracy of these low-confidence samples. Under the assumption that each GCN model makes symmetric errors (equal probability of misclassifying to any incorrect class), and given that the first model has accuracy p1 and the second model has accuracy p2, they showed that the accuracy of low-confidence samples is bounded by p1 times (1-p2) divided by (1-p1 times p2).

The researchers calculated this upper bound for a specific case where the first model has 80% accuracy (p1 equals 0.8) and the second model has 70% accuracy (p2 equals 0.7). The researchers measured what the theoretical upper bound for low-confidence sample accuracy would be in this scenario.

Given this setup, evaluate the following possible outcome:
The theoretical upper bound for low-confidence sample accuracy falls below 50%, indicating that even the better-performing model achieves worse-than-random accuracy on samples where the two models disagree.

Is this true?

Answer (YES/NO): YES